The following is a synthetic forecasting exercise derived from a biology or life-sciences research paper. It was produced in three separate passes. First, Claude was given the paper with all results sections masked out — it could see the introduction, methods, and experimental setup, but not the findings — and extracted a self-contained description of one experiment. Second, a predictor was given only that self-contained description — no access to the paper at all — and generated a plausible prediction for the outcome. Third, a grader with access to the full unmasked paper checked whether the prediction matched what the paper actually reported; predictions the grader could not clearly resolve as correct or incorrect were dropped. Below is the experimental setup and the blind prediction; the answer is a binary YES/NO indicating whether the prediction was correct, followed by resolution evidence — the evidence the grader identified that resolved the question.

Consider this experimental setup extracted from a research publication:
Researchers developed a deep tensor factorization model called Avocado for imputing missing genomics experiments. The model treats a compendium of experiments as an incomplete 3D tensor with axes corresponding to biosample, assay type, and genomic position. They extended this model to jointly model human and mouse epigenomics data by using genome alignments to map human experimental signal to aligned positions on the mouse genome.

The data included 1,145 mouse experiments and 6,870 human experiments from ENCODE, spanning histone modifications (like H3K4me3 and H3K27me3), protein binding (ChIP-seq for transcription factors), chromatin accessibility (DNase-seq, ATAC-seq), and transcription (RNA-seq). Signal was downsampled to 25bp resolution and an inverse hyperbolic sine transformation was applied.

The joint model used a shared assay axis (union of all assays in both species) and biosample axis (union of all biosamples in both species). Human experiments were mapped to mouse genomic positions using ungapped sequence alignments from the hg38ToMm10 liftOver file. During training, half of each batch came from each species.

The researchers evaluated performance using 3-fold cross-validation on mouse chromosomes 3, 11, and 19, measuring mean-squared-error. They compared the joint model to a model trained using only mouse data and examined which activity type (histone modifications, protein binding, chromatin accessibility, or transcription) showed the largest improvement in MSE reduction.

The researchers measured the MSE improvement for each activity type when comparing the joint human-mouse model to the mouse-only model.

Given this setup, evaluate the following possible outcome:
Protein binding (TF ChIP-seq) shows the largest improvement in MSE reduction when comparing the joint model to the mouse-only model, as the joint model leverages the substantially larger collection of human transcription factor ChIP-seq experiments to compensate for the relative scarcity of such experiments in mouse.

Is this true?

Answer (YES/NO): NO